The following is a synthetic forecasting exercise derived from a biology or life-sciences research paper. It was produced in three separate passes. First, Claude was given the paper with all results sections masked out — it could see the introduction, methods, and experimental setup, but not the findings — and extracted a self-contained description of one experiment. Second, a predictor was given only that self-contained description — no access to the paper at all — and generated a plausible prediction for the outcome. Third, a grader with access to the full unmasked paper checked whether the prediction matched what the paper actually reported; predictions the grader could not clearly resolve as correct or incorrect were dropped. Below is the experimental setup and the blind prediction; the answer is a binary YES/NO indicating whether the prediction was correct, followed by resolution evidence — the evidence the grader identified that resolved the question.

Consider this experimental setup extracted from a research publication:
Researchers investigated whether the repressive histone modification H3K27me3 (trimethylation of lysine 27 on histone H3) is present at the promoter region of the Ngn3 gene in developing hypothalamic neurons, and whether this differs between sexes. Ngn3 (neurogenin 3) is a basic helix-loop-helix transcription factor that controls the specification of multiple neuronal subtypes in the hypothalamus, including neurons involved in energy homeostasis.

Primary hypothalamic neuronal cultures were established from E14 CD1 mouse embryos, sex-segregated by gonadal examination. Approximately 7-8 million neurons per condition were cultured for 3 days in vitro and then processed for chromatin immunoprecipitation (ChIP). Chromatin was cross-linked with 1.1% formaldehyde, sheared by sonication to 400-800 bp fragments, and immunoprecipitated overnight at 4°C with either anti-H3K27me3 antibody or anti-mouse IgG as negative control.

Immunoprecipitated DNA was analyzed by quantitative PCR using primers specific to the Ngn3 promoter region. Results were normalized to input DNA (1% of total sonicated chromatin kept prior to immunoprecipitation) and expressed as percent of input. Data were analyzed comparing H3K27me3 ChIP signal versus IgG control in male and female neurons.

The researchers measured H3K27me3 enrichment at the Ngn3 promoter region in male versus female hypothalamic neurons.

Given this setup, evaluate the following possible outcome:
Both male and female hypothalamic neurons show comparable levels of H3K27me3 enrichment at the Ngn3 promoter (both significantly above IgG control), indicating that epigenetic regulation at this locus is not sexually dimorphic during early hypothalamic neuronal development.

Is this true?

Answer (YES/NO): NO